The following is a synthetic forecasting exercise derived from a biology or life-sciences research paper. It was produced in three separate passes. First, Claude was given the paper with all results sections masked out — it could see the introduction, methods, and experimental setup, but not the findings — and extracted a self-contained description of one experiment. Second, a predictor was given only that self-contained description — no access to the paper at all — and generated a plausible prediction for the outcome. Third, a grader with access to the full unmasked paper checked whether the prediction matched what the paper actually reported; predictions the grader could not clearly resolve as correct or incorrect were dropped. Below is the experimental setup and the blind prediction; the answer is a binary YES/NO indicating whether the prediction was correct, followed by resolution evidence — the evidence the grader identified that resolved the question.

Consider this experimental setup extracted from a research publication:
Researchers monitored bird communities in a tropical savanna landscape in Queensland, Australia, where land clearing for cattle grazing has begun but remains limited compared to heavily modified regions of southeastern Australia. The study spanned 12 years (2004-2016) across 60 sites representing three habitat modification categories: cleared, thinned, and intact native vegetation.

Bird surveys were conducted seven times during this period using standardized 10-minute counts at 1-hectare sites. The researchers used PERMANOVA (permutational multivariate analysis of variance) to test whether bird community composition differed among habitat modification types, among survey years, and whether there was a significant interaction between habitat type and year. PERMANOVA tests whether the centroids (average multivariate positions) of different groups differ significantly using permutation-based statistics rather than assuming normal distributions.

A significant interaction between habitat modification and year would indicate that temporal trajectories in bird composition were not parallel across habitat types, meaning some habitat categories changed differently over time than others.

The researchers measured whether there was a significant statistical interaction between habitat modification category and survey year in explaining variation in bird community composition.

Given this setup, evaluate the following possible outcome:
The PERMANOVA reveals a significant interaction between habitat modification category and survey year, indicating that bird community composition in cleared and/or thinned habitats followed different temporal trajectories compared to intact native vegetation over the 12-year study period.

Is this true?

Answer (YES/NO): YES